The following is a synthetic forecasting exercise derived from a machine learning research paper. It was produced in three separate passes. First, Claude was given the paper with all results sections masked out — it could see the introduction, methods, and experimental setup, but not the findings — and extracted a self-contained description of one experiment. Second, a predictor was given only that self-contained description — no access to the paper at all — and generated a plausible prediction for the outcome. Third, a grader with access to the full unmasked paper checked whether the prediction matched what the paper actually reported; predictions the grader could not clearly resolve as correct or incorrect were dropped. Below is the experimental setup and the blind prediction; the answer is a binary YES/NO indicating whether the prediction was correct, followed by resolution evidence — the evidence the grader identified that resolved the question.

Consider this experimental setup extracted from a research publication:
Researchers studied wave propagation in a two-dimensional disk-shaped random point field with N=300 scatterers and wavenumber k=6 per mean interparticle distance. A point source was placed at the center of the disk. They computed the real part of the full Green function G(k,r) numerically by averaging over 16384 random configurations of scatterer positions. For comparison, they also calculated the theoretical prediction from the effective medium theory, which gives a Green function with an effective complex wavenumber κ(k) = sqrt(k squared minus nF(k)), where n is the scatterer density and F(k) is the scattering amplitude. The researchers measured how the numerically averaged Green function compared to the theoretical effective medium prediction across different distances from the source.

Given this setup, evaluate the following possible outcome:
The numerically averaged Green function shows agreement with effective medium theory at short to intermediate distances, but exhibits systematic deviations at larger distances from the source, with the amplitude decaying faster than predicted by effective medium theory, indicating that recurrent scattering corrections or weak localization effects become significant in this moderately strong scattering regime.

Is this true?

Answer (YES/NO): NO